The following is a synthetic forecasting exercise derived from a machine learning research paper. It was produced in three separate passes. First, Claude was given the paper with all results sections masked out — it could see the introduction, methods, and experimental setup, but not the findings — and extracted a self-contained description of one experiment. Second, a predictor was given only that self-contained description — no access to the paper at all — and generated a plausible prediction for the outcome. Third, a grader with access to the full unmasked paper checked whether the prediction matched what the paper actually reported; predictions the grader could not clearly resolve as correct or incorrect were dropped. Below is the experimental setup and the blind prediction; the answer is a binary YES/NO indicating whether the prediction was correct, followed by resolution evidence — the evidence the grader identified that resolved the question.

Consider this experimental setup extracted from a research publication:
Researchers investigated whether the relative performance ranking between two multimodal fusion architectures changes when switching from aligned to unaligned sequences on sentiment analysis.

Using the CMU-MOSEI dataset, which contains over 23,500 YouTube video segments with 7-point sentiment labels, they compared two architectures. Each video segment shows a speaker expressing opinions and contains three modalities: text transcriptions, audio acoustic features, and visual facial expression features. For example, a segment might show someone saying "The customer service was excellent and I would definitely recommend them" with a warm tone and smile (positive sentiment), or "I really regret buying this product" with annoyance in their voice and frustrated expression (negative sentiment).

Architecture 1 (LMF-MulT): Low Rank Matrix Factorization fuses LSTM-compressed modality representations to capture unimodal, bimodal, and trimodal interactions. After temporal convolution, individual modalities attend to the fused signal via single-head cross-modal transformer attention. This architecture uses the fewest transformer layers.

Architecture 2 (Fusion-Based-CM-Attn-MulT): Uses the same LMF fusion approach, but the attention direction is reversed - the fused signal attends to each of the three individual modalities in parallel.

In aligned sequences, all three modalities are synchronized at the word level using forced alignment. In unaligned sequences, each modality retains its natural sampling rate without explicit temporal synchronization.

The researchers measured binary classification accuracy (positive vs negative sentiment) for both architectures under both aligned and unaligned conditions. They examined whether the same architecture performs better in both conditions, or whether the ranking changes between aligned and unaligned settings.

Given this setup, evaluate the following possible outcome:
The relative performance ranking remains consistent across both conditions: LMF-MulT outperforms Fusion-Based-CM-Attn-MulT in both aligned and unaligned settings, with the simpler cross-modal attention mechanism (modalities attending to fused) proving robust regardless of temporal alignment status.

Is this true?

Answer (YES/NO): YES